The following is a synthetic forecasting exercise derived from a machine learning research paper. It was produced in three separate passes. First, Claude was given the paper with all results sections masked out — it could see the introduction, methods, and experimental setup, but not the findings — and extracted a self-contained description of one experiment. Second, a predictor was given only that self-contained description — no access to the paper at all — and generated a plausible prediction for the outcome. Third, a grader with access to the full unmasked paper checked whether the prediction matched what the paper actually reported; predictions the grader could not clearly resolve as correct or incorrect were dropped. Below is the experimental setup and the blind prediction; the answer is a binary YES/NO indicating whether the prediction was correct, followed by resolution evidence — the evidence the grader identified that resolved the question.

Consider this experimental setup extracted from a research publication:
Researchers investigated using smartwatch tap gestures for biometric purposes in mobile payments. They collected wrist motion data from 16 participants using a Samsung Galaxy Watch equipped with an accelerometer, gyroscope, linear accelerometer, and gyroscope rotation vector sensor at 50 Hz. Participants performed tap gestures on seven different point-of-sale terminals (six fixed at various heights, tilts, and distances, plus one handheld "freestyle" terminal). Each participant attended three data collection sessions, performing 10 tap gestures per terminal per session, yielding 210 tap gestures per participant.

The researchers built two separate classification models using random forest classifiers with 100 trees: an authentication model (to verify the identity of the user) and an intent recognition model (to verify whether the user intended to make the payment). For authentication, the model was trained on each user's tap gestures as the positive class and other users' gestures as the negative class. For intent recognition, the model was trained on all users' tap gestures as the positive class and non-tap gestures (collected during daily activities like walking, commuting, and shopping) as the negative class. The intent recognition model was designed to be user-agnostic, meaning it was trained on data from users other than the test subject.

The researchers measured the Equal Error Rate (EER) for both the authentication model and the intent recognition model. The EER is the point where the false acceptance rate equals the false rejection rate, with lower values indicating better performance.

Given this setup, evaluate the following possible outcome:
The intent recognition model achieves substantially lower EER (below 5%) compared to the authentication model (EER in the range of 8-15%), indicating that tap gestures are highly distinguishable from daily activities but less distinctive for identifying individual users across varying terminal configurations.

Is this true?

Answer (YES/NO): YES